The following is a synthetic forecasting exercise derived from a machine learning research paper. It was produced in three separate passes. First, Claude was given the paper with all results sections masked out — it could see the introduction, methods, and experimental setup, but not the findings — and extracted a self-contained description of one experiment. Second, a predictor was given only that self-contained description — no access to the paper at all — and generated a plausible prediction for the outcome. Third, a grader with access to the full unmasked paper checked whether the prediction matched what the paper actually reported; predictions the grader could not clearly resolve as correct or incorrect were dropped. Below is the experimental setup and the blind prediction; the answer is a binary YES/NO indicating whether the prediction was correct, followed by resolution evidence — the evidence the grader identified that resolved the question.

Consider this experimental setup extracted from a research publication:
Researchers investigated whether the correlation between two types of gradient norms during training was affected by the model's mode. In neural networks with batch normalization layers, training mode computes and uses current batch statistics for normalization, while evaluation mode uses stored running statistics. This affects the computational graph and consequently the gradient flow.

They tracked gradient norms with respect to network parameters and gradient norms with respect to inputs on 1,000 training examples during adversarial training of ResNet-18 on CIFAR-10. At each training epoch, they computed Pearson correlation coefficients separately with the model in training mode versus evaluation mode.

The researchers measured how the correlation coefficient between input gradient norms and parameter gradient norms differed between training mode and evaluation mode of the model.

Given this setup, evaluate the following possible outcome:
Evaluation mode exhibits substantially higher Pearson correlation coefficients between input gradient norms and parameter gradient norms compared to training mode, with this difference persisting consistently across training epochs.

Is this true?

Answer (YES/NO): NO